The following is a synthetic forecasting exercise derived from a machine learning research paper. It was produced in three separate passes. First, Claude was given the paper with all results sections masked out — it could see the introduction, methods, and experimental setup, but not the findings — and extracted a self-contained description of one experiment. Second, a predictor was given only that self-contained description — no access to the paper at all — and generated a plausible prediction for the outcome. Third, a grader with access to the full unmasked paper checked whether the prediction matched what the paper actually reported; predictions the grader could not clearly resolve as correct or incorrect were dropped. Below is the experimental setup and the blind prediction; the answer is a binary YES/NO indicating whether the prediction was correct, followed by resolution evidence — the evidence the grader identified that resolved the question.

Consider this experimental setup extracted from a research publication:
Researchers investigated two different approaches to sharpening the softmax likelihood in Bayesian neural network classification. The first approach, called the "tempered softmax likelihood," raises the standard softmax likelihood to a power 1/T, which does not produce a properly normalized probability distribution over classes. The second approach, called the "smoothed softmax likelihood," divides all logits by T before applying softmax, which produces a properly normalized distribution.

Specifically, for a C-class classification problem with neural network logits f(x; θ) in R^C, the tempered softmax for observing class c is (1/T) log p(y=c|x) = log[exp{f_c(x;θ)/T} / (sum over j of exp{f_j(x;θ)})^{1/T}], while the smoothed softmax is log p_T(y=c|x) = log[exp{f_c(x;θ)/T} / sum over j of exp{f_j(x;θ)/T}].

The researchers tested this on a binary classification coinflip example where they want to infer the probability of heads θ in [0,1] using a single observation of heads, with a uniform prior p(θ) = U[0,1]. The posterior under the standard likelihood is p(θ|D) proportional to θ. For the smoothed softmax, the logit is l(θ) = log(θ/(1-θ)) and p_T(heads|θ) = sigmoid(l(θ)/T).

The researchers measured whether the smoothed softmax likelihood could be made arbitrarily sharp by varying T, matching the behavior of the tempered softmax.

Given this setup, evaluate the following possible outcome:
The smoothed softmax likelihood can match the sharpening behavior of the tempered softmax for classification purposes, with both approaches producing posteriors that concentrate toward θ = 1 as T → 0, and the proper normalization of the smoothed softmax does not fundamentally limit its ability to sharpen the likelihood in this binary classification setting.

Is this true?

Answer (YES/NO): NO